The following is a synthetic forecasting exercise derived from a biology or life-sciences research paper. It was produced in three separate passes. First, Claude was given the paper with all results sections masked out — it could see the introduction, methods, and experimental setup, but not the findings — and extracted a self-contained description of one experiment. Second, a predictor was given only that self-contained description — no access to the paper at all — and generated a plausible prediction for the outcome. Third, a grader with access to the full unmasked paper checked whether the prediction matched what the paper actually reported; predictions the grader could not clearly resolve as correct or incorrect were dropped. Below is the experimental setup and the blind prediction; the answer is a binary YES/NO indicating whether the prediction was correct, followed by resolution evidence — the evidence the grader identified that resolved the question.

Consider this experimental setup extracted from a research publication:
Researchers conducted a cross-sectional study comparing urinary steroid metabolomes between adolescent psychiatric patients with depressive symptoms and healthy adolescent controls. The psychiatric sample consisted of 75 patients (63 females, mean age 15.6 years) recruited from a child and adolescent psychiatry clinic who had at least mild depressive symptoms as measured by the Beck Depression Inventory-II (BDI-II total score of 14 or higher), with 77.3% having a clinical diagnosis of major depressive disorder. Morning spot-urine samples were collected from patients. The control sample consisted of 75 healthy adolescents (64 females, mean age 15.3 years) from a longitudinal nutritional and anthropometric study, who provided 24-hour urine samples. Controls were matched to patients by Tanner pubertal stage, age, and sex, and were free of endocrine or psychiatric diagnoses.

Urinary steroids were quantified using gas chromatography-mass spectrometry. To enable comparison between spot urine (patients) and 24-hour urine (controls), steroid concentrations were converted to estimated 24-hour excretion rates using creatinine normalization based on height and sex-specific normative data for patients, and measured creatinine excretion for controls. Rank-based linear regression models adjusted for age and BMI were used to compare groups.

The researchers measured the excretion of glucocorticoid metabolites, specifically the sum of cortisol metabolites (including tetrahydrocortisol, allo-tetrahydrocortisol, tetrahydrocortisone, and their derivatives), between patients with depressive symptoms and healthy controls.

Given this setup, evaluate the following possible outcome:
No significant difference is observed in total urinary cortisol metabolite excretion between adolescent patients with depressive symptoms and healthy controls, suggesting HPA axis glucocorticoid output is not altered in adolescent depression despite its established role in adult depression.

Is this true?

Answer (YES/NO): NO